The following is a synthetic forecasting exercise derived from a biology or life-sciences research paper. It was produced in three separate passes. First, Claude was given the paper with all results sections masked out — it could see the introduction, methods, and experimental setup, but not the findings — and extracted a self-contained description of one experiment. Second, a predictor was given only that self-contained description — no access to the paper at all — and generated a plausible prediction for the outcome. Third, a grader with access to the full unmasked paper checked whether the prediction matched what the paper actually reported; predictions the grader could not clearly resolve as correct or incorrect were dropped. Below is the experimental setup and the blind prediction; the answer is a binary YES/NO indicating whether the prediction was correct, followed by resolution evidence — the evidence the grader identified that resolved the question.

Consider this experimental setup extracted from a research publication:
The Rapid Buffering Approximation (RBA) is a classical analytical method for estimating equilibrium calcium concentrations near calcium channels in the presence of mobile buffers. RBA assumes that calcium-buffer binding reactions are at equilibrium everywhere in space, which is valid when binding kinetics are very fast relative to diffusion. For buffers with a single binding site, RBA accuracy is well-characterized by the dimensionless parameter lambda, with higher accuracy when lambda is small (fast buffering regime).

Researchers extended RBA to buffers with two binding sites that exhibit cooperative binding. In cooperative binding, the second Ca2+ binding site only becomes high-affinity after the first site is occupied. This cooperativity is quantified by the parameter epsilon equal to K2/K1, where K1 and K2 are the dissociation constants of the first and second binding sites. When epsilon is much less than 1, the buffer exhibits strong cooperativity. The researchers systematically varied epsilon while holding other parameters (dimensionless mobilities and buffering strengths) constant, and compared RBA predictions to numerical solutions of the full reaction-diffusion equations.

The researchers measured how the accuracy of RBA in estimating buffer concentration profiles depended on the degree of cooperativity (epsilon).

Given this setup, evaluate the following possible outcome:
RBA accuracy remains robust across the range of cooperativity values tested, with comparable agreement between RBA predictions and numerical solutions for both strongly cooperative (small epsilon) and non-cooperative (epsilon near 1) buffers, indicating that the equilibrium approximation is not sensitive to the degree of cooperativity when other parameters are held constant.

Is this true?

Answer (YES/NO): NO